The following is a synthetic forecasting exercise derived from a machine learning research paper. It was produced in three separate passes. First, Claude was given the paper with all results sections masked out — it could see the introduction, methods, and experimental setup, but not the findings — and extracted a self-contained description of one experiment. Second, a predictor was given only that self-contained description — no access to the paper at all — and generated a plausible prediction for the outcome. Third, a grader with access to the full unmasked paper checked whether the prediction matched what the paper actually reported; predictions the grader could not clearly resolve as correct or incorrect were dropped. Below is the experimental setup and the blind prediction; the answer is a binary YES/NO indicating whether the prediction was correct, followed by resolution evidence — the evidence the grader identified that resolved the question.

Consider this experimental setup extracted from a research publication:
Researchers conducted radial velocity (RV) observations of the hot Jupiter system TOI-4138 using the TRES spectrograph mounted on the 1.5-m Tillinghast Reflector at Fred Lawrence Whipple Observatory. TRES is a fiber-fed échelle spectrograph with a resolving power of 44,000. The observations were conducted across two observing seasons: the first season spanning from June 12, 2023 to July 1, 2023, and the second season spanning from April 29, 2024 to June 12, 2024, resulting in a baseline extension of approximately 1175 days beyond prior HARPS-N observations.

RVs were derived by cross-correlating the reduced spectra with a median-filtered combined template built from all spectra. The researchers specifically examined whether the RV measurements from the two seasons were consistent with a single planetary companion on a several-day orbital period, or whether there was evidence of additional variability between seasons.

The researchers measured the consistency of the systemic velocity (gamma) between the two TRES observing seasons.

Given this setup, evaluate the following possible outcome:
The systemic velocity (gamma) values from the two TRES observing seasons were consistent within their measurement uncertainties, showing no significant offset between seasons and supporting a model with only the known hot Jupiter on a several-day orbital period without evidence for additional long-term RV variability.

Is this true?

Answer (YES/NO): NO